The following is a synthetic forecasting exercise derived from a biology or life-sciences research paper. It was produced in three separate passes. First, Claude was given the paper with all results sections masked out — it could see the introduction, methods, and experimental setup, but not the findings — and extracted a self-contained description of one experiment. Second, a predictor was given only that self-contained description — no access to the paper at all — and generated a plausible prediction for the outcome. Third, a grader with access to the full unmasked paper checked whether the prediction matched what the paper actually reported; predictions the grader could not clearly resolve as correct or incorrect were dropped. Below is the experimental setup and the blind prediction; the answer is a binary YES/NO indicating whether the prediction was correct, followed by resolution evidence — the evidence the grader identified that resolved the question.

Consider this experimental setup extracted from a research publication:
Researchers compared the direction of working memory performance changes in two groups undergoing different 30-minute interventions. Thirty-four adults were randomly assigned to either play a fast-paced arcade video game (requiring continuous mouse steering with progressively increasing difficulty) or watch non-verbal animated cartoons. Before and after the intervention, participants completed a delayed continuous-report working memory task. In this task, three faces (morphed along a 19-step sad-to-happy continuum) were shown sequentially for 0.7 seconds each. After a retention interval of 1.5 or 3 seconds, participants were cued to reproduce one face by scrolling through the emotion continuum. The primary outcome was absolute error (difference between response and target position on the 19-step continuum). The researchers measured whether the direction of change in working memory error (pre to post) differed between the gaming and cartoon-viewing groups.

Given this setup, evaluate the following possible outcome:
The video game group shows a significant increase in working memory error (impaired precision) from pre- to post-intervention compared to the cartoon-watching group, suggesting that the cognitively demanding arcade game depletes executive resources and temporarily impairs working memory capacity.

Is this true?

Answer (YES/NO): NO